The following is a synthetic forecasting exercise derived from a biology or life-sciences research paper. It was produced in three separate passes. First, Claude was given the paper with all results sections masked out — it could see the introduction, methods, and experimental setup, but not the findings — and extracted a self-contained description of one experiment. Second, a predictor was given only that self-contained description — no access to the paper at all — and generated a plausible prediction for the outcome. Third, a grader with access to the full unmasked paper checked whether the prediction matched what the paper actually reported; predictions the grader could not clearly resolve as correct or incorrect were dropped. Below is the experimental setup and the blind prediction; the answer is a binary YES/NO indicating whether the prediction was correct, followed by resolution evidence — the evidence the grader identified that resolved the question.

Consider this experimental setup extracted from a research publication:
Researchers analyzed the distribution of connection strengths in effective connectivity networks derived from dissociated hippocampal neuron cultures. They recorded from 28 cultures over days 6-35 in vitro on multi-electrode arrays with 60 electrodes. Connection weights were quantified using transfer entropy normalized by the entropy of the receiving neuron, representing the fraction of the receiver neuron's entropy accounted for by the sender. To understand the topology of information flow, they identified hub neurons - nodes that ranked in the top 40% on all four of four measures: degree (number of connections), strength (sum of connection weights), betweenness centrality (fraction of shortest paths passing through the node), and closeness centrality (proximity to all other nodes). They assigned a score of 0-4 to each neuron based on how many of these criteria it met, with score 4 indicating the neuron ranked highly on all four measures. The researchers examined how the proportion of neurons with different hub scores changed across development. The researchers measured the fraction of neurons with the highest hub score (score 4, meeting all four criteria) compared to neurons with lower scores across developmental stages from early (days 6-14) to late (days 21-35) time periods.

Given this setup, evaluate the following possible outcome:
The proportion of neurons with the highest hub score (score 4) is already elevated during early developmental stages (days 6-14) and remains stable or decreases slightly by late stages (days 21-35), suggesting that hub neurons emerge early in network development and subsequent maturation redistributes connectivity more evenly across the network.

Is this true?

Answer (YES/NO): NO